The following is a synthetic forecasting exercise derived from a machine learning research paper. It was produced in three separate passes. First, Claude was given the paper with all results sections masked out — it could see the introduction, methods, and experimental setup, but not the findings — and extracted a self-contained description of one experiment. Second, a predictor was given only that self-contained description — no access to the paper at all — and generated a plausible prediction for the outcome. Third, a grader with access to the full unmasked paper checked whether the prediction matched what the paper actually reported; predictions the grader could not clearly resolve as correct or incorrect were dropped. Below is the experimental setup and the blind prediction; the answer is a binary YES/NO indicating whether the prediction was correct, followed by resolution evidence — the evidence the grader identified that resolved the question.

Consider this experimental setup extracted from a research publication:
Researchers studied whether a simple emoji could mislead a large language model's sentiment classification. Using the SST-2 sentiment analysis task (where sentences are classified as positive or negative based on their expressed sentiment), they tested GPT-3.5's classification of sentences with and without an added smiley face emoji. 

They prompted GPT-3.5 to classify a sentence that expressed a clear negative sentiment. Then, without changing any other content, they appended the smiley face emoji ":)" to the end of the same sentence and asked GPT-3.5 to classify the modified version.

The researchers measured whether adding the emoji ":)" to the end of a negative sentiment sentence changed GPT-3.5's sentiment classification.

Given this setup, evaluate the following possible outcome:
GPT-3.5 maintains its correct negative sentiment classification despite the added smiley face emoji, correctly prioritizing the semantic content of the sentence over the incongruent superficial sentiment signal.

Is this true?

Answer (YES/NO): NO